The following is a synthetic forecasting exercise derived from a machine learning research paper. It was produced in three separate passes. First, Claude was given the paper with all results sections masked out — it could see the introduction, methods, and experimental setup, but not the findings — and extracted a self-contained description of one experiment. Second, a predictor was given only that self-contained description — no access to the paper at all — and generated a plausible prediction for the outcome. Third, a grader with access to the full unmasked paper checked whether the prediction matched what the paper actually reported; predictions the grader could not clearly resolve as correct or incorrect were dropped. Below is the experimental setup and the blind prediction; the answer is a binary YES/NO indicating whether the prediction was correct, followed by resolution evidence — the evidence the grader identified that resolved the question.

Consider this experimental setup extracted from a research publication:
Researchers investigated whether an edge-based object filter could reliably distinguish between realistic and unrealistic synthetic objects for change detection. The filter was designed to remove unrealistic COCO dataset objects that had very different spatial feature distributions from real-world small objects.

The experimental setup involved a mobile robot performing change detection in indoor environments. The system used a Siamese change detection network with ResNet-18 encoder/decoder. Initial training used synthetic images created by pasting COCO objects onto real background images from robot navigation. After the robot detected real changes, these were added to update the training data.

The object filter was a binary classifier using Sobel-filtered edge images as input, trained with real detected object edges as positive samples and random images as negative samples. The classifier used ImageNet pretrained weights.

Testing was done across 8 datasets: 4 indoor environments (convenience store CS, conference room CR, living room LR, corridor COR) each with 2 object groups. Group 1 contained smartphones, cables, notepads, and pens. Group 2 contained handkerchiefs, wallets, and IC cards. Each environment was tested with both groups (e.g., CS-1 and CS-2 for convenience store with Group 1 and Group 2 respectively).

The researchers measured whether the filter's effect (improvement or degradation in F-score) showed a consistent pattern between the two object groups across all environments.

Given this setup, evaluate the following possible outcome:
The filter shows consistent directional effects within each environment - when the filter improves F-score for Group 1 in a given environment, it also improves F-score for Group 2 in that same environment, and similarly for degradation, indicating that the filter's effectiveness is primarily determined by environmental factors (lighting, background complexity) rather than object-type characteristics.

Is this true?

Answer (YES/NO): NO